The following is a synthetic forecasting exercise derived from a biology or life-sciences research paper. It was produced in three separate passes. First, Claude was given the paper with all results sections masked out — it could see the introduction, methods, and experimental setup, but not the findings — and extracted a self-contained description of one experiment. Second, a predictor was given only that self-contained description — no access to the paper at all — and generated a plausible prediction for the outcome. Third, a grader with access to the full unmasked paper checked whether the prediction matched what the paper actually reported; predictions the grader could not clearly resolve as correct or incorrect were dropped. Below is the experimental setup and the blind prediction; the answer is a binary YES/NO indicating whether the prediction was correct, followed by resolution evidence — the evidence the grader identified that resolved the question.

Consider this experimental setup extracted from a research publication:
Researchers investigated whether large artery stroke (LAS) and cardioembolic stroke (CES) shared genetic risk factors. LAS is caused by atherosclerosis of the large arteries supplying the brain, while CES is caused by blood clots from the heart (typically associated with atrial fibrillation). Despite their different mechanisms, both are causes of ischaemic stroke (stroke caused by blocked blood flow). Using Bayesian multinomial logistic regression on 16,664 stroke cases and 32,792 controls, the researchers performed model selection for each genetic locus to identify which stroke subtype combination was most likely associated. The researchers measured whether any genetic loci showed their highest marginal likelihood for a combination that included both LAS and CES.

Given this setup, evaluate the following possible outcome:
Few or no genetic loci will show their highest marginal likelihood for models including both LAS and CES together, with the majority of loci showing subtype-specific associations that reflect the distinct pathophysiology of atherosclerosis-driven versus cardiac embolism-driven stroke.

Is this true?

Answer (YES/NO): YES